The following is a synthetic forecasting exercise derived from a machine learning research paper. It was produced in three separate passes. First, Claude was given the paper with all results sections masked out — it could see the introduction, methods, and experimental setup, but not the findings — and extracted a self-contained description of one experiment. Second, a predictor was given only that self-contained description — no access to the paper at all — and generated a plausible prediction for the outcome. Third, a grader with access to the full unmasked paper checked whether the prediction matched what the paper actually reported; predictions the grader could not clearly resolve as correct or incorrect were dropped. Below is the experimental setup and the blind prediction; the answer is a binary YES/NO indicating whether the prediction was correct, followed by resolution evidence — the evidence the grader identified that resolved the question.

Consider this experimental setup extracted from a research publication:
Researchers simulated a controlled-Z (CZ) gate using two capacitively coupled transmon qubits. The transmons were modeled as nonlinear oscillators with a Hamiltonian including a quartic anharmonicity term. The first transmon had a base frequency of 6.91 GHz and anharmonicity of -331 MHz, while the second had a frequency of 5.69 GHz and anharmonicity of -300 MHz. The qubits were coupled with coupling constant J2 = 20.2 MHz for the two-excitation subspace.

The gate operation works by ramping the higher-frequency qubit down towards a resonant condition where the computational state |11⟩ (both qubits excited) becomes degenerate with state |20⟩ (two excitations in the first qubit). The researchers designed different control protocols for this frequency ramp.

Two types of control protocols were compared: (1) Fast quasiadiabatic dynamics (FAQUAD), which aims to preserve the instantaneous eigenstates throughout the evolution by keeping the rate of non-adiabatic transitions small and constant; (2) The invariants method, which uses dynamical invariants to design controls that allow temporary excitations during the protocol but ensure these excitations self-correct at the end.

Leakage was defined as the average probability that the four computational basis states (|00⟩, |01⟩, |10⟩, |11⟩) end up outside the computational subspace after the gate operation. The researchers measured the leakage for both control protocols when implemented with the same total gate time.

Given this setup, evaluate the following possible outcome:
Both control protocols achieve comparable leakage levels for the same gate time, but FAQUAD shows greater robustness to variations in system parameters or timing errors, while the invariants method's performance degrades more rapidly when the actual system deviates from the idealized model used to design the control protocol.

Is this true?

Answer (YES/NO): NO